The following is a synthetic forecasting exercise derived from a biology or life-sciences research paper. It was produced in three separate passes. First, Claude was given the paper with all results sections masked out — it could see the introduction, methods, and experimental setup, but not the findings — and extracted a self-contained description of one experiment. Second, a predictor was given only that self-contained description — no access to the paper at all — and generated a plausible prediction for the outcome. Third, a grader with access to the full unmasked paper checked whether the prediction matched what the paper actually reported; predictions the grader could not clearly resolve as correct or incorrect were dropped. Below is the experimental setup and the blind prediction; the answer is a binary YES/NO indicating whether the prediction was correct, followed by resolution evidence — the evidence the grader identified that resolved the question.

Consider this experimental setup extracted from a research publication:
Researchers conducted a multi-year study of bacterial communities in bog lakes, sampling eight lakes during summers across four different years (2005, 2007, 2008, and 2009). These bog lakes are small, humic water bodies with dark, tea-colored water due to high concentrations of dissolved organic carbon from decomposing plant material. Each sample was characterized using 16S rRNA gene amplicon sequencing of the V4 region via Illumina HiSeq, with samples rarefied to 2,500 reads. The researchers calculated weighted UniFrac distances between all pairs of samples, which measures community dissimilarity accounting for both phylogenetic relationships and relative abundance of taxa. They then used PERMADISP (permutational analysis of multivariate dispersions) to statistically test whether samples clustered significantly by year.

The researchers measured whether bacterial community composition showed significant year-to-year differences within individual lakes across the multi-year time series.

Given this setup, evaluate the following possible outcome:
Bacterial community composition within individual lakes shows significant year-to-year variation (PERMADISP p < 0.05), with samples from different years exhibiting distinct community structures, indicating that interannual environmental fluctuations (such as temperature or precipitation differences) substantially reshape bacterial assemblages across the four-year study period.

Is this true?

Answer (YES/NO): YES